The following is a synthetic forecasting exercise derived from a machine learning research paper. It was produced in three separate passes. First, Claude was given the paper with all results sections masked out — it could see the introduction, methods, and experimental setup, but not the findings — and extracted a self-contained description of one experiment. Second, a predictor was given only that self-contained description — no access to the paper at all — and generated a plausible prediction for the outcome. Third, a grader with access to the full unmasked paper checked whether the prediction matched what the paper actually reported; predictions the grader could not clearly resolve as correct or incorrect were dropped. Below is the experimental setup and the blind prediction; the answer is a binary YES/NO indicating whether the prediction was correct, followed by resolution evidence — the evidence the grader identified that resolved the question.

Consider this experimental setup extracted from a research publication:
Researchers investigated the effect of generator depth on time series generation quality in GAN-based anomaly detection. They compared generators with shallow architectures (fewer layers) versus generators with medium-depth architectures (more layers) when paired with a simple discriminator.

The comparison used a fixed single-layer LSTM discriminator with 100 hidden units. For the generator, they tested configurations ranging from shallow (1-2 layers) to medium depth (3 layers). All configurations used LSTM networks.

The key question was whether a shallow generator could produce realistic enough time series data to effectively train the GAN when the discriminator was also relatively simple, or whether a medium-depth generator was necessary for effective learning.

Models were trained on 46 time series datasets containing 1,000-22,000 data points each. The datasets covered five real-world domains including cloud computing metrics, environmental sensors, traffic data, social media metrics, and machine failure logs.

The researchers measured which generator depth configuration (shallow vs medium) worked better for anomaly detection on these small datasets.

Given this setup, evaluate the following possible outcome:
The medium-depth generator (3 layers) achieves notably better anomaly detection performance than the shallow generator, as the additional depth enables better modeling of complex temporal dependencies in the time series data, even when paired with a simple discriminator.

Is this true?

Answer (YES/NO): YES